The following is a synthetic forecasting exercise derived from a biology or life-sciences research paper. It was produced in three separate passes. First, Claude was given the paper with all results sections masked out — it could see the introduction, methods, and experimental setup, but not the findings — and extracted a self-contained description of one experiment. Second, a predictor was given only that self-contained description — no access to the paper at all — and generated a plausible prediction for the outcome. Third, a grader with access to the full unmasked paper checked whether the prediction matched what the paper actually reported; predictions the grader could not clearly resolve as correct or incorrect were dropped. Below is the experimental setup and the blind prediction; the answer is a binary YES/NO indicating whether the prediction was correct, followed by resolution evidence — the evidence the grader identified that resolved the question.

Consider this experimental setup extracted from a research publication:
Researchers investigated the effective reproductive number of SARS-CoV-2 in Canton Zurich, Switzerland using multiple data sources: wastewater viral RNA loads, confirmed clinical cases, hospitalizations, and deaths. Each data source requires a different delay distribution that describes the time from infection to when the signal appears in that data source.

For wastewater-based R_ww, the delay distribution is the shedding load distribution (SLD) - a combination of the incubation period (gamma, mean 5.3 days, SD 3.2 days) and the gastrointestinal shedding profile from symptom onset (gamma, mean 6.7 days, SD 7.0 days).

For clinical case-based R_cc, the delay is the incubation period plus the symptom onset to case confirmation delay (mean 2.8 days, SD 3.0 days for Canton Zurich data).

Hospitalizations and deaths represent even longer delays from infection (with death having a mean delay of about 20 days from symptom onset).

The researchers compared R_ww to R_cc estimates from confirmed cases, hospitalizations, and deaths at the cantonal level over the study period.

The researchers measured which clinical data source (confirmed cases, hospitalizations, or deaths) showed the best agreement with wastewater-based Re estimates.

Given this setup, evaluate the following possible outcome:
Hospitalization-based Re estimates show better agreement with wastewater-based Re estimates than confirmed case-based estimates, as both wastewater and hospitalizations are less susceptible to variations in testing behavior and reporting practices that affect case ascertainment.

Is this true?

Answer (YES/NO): NO